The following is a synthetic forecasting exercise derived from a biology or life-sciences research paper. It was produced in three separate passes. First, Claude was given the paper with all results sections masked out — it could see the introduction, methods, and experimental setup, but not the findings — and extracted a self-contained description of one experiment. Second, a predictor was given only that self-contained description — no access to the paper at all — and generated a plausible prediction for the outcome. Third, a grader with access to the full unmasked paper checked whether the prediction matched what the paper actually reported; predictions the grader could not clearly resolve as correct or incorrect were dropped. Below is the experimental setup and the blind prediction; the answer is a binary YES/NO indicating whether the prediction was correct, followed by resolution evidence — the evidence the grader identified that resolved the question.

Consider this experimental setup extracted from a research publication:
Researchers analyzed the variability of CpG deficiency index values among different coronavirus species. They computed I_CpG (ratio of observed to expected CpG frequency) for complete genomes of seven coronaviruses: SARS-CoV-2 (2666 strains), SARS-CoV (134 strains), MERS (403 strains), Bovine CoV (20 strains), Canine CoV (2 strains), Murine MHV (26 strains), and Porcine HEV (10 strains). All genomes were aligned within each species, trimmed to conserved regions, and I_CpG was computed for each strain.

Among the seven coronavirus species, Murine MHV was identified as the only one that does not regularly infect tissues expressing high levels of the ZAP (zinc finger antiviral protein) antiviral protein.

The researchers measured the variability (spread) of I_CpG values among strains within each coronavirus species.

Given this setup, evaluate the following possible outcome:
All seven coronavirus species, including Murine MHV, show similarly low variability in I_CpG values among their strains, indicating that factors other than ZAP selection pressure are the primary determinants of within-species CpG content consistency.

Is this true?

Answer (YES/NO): NO